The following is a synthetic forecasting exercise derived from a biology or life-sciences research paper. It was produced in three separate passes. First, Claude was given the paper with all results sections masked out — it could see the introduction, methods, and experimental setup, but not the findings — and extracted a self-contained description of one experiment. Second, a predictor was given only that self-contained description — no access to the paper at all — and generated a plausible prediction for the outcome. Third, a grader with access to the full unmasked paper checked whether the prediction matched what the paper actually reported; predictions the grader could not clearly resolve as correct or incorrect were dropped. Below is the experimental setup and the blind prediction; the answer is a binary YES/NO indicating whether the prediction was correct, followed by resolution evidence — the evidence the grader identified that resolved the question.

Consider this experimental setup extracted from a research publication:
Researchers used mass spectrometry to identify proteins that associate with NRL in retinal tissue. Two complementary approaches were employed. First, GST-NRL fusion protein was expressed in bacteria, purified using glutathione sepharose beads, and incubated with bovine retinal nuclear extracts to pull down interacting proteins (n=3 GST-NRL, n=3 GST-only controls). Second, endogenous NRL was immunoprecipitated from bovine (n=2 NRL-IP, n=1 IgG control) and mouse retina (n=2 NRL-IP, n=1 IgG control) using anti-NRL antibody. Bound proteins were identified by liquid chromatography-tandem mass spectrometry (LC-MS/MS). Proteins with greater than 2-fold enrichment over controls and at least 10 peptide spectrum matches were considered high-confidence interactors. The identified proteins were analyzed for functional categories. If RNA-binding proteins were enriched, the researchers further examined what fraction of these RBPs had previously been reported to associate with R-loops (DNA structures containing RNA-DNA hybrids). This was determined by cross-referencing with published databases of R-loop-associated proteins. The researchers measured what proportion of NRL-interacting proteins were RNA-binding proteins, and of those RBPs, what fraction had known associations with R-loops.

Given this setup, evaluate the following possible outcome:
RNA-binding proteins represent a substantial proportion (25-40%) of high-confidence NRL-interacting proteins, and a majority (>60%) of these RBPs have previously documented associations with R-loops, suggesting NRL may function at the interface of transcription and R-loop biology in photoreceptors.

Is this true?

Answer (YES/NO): NO